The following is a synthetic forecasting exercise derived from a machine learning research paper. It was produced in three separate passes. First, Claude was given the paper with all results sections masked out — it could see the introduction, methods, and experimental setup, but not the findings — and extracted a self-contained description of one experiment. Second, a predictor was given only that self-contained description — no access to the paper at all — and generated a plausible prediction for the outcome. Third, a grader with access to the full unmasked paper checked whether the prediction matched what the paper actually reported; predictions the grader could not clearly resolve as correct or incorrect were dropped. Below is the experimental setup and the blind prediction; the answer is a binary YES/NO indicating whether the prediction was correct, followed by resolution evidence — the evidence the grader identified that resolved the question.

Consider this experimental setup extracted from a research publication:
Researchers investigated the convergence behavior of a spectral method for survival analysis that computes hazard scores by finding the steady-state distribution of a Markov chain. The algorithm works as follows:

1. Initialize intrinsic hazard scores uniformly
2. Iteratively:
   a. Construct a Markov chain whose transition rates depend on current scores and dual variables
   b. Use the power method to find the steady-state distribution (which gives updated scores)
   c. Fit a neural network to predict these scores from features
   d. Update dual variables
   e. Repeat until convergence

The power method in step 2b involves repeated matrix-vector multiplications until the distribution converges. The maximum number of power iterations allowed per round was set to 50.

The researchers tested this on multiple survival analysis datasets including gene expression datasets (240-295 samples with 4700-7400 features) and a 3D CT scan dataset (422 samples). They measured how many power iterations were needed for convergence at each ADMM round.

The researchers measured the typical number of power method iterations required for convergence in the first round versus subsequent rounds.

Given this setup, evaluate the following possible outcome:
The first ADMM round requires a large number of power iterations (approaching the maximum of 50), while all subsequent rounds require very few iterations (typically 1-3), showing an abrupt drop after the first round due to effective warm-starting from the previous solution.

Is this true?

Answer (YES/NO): YES